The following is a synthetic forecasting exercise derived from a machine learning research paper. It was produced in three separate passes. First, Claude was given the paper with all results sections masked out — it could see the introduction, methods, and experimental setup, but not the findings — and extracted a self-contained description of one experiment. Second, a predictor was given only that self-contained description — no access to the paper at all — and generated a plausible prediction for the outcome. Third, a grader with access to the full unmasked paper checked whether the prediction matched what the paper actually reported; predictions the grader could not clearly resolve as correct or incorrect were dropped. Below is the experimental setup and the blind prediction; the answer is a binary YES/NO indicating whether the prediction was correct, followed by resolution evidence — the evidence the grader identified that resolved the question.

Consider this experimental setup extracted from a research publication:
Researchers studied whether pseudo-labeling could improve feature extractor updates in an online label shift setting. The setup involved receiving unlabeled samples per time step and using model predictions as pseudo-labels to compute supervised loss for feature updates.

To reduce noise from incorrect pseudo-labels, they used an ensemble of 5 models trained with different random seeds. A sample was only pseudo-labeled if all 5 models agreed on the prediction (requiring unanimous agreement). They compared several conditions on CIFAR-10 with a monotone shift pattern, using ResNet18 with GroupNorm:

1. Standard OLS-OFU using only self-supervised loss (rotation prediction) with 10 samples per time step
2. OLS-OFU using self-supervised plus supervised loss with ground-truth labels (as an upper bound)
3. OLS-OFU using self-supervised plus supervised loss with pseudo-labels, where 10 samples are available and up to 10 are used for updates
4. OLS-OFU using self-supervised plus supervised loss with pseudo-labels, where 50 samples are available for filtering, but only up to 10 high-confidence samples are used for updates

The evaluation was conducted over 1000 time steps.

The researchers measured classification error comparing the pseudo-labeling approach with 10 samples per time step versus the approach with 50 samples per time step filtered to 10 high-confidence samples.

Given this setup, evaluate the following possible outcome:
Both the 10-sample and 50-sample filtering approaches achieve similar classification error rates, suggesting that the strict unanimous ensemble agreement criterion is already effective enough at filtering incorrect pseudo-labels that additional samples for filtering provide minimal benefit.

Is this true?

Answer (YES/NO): NO